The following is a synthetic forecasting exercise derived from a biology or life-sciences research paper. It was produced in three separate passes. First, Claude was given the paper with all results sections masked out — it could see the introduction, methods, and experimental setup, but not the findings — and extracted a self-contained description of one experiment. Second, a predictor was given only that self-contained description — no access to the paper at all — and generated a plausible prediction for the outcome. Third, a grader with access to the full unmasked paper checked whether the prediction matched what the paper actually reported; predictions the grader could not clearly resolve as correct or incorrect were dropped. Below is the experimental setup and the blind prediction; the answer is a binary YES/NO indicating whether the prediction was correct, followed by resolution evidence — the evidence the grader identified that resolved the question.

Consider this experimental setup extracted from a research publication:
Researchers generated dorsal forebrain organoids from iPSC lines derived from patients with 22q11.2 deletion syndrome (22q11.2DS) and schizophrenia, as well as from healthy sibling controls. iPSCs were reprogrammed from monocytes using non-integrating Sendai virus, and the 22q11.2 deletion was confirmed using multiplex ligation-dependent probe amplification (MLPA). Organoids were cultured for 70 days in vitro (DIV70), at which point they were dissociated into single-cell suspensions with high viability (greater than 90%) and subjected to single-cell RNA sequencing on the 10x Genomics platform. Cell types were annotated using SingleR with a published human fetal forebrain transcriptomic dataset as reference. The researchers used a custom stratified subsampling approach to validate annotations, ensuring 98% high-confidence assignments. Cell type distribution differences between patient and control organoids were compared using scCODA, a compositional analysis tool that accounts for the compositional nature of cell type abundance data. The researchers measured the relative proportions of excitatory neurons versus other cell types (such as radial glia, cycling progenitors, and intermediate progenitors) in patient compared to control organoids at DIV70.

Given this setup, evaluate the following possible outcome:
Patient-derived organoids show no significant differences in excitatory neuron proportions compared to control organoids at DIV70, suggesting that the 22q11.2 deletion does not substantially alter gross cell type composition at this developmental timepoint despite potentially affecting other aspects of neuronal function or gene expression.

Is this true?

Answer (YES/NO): NO